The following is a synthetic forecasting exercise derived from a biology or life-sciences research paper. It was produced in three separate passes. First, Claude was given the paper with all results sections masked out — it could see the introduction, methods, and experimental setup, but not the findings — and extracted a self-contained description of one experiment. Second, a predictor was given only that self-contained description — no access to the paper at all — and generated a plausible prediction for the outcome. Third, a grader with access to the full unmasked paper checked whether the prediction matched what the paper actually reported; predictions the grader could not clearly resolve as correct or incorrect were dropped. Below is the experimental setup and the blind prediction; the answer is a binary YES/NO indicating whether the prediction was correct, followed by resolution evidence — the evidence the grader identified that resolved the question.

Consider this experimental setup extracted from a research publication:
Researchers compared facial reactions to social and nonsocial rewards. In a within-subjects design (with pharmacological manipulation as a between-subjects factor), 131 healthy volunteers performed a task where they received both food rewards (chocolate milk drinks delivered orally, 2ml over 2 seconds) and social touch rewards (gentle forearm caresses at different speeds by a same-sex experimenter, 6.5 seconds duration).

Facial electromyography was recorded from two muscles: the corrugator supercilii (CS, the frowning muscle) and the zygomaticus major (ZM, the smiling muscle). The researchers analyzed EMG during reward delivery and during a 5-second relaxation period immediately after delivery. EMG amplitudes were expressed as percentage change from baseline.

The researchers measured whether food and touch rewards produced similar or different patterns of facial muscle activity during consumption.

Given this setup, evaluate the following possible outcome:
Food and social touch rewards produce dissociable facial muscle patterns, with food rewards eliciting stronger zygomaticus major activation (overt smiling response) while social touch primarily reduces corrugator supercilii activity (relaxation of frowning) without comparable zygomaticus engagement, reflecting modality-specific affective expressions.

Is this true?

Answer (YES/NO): NO